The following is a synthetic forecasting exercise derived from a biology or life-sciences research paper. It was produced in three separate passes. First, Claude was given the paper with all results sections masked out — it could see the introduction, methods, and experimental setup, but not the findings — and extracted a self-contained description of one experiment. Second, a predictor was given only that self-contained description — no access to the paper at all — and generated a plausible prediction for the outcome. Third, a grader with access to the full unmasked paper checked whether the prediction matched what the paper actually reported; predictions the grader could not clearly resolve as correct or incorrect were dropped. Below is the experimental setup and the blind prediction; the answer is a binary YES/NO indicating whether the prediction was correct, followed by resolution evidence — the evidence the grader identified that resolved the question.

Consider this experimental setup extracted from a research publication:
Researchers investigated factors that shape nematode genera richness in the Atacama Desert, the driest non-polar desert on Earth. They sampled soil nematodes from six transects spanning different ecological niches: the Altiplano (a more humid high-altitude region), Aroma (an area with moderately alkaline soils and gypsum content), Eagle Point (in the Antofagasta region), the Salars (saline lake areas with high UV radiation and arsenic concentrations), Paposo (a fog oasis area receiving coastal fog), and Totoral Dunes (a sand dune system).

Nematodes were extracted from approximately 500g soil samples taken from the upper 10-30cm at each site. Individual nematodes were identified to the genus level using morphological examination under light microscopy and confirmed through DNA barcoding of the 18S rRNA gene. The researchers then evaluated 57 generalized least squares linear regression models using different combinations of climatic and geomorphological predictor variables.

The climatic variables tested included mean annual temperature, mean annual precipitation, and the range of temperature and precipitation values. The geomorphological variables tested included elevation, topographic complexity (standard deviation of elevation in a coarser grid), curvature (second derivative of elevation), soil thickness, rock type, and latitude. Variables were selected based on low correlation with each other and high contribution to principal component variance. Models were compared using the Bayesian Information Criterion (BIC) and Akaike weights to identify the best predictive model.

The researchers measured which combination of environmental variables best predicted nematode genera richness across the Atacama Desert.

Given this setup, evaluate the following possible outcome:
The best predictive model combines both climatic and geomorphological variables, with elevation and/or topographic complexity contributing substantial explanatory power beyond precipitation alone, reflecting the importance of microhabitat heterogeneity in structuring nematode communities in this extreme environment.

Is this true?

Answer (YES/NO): NO